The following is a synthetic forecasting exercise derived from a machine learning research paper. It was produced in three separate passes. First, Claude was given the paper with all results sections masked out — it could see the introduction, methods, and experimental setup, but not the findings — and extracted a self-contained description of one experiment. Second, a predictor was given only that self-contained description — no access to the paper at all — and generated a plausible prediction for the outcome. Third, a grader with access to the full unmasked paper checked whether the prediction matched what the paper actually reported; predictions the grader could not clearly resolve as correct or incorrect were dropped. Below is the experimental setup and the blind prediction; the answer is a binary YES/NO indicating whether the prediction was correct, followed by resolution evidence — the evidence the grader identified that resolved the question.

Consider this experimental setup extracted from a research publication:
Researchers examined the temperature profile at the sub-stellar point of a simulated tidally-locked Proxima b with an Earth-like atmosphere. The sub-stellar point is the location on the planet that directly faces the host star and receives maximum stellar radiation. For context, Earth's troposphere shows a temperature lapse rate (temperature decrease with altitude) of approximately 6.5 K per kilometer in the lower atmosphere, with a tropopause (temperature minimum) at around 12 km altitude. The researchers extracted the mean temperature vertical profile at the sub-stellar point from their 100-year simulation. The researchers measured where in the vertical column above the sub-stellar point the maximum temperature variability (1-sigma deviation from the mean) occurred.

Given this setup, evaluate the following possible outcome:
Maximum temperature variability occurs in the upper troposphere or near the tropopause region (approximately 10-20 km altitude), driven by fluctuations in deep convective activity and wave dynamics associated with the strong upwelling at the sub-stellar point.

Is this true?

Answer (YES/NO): YES